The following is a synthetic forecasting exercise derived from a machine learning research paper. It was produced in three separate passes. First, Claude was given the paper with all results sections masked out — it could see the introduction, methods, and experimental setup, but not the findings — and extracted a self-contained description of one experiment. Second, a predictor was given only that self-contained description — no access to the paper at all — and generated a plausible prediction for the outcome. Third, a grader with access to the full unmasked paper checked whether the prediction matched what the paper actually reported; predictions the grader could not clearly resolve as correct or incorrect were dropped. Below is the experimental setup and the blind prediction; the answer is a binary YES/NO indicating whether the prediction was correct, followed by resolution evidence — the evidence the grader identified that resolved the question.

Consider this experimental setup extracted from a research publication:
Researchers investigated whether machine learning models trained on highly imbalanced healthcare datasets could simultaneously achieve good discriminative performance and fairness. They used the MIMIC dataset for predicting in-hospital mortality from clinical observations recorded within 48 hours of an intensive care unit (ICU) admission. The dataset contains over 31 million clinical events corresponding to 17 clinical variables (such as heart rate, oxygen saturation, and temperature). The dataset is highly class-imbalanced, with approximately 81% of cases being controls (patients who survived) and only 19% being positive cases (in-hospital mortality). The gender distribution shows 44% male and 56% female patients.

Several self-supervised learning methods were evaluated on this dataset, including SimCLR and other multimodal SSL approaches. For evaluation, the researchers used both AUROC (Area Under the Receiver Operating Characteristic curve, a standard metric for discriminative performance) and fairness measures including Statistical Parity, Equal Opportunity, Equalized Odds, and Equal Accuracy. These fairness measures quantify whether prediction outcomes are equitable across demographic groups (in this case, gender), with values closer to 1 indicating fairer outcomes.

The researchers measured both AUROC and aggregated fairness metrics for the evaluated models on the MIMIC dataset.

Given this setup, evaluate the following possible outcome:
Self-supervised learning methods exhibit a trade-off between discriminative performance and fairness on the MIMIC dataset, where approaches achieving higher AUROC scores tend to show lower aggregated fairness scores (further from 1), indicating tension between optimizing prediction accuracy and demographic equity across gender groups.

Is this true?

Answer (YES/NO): NO